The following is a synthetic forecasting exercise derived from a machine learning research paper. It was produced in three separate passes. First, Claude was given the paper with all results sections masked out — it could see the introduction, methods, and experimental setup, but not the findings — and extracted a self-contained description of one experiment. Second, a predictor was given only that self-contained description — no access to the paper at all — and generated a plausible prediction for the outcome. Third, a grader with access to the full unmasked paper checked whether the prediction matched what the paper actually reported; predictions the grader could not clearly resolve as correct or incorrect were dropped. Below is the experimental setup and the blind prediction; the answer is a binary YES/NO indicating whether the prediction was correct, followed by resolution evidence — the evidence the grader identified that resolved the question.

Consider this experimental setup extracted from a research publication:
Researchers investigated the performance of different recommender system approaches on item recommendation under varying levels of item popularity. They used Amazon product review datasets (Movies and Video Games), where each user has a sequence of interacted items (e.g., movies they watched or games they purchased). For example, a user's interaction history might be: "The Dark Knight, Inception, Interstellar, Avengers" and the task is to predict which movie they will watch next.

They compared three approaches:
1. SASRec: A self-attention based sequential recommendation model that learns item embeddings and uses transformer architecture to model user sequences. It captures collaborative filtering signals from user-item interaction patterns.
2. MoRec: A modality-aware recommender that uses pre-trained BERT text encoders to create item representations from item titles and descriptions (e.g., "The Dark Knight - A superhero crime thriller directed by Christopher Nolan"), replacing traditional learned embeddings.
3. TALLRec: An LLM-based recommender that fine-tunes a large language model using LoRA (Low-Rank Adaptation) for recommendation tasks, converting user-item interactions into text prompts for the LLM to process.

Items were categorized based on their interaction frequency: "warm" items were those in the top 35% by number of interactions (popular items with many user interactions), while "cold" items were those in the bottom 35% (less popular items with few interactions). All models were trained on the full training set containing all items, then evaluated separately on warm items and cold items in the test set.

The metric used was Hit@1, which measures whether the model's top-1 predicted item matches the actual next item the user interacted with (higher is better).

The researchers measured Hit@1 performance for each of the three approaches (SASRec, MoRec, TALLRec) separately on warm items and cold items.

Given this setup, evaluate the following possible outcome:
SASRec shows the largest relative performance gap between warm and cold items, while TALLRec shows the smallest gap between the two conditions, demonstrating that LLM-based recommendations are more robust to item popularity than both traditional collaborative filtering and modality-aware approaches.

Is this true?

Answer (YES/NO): YES